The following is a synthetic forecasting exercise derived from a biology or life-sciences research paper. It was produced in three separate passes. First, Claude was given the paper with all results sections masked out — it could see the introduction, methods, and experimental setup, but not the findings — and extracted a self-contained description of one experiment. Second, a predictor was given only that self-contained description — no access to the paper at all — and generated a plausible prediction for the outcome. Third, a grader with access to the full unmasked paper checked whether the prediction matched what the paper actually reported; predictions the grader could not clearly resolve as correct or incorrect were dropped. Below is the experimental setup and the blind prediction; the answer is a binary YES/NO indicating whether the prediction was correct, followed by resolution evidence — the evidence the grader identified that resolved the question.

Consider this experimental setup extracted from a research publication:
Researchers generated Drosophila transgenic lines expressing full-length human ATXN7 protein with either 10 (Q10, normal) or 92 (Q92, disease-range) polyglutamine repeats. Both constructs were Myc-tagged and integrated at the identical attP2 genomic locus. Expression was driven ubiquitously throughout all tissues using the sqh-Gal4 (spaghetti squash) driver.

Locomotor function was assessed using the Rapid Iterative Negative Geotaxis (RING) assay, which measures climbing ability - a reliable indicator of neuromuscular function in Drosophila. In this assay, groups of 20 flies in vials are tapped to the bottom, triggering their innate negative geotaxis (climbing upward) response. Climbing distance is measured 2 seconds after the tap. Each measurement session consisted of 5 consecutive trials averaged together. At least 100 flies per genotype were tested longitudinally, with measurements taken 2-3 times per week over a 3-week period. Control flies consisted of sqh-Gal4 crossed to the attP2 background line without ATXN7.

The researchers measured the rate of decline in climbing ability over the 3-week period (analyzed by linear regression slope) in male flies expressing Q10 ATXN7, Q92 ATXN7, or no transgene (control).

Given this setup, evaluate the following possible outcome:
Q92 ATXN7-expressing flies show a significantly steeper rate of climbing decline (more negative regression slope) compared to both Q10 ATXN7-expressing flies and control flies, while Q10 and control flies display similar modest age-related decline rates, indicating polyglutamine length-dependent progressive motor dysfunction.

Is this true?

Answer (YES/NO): NO